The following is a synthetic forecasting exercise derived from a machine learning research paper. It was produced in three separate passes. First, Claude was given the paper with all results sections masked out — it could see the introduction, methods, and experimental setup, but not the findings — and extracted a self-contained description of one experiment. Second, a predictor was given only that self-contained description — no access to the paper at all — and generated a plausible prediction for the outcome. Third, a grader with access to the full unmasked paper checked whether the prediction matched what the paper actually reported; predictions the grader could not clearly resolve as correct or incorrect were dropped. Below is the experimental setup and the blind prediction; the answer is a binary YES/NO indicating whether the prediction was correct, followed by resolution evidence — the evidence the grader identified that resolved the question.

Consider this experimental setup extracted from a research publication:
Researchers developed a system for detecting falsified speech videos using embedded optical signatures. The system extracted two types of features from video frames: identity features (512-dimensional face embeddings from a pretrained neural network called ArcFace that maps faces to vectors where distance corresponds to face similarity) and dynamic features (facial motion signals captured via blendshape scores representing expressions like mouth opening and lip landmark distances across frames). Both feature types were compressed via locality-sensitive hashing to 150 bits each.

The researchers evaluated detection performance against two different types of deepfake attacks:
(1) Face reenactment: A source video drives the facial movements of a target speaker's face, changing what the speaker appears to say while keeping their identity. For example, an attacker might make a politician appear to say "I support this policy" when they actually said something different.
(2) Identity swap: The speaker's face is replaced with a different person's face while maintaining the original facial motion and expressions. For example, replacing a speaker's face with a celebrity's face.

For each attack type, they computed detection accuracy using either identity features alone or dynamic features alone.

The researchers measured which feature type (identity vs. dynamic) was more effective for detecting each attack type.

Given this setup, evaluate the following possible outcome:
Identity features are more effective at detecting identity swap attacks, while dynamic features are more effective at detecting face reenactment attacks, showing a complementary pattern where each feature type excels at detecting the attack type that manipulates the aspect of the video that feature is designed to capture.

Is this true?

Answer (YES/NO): YES